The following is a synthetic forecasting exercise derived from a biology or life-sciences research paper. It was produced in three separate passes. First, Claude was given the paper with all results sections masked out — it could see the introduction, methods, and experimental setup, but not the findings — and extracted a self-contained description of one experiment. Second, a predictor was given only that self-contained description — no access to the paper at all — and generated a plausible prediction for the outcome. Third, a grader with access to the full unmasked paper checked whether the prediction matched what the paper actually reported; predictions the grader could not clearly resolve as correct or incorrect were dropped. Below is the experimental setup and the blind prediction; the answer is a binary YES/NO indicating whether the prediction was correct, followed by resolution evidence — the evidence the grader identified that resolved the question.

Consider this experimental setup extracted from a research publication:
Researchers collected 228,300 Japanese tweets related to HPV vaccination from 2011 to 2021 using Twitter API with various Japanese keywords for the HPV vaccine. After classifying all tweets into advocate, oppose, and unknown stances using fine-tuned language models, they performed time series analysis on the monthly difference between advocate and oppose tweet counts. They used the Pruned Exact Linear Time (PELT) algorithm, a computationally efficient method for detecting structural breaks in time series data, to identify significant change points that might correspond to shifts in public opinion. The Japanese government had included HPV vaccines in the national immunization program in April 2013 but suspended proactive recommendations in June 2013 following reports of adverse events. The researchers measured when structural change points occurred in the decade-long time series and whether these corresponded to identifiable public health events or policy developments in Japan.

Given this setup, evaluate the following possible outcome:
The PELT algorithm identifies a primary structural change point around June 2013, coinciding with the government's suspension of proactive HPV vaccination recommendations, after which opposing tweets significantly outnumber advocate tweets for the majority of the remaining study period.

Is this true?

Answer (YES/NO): NO